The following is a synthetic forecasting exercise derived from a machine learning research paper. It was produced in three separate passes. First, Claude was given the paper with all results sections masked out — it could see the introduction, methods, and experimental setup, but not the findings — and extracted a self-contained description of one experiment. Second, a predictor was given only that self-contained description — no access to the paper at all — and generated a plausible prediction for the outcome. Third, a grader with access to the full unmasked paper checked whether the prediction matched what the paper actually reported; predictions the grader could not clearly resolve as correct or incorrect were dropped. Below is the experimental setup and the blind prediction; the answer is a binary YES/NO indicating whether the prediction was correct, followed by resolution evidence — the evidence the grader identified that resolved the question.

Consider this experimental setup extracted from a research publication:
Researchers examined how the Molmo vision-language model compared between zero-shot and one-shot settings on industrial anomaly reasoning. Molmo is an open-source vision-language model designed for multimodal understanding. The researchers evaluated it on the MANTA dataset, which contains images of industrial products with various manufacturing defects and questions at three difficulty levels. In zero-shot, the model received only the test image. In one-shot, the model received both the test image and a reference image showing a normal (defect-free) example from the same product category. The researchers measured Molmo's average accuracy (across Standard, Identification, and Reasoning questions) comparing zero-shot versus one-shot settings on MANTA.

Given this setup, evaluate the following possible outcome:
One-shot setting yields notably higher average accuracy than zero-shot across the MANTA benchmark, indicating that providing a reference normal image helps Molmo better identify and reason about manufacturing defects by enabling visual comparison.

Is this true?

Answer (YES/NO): YES